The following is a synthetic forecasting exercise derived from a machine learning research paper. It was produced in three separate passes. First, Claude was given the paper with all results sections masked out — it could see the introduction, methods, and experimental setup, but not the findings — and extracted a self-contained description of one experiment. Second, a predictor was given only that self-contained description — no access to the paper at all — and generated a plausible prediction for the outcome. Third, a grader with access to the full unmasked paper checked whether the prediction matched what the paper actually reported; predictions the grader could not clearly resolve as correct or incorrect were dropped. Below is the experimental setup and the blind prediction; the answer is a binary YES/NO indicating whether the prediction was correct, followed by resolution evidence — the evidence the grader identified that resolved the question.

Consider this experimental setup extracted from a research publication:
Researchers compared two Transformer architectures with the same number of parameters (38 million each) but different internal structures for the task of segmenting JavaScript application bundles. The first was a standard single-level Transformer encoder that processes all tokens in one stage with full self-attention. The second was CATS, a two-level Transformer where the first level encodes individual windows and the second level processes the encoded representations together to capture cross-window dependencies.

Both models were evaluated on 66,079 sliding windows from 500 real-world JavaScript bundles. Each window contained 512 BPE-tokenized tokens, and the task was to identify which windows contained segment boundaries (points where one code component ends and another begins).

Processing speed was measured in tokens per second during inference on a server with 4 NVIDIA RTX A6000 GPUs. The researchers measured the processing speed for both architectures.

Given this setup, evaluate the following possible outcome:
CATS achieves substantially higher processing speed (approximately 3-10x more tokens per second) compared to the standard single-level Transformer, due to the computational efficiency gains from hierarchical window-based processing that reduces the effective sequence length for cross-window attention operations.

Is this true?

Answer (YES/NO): NO